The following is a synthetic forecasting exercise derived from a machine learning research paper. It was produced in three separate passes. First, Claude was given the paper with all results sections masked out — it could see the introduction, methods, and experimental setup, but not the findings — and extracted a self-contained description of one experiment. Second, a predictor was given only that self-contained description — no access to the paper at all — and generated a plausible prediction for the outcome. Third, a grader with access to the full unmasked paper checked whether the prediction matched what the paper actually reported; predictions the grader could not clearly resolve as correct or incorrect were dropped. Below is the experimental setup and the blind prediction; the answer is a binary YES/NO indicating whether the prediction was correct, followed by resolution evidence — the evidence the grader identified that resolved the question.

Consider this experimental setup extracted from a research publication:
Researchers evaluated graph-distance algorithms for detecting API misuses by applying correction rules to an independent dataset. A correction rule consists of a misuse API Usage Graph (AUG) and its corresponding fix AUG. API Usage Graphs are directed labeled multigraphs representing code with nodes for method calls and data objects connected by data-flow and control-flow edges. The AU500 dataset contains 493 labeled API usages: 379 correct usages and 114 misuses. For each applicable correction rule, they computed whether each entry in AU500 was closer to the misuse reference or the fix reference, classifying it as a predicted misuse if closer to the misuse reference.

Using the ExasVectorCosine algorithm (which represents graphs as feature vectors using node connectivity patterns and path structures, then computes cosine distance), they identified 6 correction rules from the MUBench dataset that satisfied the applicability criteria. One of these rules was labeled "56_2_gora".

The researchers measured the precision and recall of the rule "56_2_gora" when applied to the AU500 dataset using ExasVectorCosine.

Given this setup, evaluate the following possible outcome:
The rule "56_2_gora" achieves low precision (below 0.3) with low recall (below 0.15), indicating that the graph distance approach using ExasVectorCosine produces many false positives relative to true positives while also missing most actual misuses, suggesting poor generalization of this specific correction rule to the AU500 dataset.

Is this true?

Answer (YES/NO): NO